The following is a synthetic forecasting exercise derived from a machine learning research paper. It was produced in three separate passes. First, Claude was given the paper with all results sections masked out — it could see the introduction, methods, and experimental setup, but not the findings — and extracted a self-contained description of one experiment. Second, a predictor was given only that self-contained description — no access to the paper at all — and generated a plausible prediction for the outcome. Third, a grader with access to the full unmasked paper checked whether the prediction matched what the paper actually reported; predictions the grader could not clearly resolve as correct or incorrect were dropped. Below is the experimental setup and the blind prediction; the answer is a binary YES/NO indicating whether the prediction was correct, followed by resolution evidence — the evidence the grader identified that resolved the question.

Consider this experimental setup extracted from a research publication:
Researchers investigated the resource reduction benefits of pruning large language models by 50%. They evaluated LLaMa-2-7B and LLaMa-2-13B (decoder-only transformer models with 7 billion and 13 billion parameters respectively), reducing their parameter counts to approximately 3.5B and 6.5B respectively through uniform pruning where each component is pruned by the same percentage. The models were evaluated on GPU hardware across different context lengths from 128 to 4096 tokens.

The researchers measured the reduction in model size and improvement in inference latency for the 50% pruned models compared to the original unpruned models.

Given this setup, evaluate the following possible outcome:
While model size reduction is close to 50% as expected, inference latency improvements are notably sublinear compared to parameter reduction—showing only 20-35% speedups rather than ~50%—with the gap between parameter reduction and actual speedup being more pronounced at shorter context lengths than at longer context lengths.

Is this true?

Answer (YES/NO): NO